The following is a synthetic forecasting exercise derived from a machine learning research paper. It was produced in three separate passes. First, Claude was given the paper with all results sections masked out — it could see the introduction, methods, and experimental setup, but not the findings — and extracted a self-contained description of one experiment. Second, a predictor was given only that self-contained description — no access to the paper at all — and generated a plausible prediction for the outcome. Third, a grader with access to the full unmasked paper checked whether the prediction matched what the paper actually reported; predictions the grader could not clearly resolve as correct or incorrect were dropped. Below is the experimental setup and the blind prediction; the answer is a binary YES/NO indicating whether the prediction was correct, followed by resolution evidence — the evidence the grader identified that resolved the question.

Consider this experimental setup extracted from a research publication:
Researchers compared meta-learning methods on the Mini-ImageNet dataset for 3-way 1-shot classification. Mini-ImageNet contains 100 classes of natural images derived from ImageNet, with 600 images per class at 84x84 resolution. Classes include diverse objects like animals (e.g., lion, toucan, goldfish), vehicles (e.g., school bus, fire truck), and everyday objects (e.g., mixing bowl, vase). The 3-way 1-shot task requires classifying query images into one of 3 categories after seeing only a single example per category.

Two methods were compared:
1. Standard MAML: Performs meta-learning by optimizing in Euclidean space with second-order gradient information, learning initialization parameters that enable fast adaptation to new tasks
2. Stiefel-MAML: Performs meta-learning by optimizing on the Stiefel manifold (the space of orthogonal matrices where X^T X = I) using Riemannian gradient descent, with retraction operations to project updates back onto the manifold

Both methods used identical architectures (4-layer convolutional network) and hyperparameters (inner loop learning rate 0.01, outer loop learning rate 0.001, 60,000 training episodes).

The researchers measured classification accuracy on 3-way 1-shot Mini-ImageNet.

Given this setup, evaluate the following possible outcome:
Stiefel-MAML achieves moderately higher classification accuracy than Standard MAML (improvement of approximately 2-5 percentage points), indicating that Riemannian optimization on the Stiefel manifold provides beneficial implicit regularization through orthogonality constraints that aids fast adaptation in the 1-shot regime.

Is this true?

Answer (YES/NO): NO